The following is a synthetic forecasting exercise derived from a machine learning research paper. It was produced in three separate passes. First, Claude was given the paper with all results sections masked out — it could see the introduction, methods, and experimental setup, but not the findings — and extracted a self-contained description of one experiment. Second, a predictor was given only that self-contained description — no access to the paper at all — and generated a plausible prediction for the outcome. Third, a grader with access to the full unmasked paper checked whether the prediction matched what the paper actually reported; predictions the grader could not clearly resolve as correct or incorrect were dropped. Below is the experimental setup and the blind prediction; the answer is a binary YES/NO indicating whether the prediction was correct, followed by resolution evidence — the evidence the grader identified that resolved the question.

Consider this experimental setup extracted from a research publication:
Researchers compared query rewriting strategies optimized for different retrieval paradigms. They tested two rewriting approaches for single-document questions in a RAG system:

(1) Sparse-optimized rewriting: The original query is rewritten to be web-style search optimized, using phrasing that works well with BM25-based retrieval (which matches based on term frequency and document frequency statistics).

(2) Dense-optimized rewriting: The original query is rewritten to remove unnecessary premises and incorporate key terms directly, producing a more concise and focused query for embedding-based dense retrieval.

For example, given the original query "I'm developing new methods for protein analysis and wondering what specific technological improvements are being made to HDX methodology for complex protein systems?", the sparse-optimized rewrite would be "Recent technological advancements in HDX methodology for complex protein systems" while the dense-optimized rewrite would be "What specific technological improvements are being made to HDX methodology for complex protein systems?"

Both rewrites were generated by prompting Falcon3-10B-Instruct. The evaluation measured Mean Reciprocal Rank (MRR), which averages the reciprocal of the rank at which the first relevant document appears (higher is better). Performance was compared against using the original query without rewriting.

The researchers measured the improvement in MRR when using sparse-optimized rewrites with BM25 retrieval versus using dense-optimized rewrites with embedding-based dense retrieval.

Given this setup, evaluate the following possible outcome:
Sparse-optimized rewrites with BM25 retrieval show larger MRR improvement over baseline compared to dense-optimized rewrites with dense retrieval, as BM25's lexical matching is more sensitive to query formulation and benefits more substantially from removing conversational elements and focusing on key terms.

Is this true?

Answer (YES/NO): NO